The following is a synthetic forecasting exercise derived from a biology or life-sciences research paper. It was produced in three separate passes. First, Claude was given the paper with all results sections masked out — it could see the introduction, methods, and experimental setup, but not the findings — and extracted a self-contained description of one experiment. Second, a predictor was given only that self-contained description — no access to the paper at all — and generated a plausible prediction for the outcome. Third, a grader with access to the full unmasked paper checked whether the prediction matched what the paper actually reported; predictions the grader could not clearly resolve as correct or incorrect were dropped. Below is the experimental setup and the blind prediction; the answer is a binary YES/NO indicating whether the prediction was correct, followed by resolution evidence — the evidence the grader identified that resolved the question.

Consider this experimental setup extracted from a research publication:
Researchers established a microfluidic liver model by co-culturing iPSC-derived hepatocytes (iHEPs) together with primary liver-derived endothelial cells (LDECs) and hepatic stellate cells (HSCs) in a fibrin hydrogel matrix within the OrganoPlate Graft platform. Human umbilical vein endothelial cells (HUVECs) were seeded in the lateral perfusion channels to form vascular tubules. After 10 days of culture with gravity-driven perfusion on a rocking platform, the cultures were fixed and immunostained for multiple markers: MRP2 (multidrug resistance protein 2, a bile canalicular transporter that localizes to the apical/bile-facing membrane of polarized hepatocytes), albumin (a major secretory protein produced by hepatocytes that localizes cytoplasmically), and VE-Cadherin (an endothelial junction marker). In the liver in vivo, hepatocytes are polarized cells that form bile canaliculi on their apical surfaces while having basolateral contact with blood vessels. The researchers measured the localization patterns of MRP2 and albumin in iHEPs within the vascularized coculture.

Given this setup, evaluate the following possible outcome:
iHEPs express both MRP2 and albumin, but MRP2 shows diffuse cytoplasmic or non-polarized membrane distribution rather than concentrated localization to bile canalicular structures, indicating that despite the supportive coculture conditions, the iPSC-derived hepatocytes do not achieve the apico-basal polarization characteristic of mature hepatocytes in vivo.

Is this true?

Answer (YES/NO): NO